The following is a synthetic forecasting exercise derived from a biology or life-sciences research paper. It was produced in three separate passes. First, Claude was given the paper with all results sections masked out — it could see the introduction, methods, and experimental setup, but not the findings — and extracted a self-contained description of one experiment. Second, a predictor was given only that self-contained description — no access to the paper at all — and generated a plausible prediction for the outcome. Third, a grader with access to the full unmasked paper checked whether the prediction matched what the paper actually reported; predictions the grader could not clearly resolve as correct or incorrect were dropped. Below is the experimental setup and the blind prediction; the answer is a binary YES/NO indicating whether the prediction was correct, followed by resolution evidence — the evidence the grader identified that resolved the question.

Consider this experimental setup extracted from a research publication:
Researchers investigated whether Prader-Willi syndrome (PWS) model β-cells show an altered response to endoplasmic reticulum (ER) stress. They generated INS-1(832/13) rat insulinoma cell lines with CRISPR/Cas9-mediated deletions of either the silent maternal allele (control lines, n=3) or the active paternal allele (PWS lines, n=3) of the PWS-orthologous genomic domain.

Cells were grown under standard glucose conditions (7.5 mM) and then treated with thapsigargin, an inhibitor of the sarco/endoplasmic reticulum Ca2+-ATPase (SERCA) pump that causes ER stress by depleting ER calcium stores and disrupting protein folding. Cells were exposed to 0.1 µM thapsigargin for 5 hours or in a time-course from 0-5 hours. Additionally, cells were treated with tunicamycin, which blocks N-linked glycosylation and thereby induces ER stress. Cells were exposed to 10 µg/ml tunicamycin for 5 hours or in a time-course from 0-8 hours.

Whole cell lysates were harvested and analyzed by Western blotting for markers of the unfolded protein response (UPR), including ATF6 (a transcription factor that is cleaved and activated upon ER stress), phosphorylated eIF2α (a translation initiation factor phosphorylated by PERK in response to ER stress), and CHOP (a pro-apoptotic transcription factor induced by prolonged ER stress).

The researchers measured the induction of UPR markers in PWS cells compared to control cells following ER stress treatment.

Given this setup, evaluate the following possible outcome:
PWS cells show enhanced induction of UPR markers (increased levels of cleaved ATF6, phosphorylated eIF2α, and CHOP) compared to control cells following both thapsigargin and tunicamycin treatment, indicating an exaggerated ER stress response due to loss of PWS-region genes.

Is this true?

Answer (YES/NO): NO